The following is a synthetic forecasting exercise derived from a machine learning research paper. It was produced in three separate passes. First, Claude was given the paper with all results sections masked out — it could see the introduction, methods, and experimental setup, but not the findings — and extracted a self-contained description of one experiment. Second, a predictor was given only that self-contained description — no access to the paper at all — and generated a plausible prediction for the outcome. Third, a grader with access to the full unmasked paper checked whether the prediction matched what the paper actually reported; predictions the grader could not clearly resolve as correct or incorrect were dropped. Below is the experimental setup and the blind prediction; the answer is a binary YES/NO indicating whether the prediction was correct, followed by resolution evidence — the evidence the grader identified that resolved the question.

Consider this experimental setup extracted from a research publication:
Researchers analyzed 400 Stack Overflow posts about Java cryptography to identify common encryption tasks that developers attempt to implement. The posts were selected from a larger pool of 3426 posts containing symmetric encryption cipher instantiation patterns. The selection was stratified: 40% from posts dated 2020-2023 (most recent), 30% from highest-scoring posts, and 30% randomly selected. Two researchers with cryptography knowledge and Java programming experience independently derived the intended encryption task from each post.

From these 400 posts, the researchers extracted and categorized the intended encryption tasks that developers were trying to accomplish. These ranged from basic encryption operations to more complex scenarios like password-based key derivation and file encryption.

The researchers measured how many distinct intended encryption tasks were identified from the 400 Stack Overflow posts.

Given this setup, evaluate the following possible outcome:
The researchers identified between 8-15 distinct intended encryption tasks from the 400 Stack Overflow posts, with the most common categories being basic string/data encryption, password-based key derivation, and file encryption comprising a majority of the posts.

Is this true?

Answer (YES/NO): NO